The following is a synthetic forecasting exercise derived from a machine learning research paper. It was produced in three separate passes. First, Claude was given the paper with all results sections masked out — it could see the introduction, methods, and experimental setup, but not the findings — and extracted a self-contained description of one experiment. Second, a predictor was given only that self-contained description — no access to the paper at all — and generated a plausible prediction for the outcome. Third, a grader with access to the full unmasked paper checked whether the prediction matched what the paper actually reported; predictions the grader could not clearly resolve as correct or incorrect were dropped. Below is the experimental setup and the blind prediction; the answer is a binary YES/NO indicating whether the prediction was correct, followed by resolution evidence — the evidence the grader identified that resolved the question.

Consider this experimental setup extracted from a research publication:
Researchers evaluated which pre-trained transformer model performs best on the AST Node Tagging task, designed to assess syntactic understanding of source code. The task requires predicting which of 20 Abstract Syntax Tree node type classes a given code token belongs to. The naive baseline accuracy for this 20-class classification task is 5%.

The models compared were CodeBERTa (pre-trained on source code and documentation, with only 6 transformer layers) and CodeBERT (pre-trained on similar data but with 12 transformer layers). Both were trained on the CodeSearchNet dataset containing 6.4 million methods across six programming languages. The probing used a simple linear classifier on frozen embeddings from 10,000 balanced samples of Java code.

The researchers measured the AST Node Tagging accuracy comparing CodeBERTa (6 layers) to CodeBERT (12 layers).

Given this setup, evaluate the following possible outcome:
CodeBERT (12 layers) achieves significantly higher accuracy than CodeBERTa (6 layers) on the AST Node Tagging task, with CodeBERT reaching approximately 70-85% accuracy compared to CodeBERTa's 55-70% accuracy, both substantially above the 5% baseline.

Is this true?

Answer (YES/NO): NO